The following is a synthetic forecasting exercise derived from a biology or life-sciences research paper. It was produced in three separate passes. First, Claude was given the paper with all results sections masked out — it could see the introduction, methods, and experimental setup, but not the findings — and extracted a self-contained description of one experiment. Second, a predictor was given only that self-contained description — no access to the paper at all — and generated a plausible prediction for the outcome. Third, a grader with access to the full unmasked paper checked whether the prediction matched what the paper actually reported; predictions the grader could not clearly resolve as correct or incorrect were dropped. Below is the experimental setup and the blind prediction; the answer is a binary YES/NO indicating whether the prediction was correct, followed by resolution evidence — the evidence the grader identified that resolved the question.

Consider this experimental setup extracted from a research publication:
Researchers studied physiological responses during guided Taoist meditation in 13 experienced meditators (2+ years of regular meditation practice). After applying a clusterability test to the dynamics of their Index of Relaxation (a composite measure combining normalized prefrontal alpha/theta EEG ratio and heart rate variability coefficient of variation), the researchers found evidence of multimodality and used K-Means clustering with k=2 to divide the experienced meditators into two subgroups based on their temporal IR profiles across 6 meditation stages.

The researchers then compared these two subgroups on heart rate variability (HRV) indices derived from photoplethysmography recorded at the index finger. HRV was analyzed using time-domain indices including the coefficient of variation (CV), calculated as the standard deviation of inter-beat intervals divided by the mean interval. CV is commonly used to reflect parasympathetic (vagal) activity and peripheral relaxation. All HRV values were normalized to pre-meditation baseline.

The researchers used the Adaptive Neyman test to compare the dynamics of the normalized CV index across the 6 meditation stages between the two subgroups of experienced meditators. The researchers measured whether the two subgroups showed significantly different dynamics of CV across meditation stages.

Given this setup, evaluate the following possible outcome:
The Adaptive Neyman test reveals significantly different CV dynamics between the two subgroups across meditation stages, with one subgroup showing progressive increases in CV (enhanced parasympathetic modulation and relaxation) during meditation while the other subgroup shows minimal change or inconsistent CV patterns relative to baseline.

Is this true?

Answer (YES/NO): YES